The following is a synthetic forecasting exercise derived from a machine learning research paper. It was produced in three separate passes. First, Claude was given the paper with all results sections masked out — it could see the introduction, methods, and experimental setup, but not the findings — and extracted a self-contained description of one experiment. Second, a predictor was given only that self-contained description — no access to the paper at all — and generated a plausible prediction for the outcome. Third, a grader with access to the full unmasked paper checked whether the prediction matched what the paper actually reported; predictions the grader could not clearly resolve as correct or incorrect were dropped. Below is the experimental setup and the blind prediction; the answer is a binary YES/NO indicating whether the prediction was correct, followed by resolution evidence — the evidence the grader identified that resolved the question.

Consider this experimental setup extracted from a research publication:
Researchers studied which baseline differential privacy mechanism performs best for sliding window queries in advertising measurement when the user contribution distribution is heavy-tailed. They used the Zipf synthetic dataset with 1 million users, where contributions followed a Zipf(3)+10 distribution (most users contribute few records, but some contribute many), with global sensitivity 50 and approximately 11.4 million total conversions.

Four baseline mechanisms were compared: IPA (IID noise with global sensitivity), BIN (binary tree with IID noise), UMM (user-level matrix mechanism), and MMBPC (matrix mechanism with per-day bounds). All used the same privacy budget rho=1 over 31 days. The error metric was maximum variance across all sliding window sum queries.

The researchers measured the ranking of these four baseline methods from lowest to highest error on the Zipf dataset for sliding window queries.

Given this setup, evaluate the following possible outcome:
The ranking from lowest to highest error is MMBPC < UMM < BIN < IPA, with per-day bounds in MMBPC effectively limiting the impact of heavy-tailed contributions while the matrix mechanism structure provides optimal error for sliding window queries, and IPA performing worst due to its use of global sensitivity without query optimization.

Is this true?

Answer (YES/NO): NO